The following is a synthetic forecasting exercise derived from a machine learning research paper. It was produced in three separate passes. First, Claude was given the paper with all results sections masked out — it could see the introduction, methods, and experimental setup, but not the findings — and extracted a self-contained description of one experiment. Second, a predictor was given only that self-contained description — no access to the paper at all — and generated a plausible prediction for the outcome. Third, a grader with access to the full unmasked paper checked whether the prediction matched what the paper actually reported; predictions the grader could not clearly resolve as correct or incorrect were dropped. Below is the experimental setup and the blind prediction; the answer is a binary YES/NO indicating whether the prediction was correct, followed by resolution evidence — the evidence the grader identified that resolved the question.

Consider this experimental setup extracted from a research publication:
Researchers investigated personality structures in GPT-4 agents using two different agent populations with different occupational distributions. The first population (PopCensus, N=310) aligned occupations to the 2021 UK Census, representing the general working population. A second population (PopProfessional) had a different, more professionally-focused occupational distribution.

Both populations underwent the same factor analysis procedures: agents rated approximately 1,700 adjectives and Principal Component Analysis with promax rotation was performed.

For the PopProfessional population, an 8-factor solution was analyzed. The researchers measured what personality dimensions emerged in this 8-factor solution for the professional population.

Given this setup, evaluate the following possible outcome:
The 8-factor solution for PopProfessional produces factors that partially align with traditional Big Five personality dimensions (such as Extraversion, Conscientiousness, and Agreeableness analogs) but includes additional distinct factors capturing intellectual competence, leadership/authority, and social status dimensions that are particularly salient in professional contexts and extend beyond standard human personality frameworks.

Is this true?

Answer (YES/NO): NO